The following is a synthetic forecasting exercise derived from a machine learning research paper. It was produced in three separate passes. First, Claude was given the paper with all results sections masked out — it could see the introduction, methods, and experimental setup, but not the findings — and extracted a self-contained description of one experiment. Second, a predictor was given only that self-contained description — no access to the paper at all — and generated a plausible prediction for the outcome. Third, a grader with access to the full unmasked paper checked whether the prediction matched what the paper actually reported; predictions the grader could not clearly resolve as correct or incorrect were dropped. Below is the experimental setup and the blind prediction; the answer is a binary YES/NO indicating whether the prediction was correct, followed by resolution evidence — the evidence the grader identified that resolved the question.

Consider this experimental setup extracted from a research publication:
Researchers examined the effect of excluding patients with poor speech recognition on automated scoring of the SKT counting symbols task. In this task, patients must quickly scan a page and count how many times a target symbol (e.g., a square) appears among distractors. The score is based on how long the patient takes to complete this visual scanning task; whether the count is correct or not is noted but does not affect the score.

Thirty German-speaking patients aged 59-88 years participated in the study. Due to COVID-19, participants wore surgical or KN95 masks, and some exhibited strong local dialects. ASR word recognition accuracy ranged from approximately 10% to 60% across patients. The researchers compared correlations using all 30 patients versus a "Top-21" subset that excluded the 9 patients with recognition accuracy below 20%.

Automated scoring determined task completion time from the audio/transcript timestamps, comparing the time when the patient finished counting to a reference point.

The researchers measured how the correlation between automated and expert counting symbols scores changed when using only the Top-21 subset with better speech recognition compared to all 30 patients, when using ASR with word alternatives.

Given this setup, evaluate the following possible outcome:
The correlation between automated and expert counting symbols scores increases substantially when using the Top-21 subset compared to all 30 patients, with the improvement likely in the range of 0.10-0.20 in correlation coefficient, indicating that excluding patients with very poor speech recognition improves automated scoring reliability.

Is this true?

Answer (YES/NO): NO